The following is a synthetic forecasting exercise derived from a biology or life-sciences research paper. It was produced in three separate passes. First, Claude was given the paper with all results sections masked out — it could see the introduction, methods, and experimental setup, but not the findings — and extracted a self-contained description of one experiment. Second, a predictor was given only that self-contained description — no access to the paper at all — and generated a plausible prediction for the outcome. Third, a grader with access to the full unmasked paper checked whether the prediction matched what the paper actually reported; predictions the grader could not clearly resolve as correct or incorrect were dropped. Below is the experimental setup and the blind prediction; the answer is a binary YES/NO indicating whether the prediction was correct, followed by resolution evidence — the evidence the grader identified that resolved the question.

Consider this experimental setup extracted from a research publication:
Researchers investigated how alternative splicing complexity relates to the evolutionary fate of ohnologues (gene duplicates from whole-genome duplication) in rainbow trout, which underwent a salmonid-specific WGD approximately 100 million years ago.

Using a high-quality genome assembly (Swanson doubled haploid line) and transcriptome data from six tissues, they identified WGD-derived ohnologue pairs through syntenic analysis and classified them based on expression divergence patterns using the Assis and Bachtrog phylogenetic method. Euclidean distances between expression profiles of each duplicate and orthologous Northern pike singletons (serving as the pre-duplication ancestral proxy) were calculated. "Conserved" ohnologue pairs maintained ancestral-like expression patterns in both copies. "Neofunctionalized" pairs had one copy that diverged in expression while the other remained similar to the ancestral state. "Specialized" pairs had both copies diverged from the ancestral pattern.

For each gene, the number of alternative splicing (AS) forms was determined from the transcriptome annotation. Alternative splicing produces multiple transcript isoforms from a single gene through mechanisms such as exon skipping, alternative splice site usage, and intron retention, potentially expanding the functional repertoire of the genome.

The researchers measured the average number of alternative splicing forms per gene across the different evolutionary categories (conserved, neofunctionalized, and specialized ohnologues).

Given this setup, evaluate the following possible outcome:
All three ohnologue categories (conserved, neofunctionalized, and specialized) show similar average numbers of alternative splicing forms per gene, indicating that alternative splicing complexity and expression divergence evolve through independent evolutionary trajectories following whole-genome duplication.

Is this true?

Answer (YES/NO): NO